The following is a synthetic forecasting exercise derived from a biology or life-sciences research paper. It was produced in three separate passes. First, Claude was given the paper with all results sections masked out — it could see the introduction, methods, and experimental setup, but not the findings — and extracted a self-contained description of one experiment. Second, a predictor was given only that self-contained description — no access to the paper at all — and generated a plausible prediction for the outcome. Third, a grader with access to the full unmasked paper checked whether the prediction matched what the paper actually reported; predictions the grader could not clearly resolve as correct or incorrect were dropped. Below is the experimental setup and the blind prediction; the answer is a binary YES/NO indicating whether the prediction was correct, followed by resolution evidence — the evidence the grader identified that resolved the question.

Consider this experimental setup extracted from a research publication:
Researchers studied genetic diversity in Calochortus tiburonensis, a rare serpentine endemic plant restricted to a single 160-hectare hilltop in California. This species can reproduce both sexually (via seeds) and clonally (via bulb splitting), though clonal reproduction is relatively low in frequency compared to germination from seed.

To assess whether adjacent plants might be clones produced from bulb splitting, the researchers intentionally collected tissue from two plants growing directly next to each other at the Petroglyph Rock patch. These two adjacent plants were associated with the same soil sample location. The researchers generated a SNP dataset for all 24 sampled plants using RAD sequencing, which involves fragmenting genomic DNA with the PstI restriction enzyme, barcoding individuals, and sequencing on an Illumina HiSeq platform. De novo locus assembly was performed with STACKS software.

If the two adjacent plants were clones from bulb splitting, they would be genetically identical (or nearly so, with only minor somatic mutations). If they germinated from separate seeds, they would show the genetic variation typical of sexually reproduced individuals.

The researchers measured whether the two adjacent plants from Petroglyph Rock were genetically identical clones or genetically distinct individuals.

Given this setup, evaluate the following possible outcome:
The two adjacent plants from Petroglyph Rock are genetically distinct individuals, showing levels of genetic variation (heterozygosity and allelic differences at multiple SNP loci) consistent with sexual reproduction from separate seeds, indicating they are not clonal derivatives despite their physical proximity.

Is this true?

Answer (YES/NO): YES